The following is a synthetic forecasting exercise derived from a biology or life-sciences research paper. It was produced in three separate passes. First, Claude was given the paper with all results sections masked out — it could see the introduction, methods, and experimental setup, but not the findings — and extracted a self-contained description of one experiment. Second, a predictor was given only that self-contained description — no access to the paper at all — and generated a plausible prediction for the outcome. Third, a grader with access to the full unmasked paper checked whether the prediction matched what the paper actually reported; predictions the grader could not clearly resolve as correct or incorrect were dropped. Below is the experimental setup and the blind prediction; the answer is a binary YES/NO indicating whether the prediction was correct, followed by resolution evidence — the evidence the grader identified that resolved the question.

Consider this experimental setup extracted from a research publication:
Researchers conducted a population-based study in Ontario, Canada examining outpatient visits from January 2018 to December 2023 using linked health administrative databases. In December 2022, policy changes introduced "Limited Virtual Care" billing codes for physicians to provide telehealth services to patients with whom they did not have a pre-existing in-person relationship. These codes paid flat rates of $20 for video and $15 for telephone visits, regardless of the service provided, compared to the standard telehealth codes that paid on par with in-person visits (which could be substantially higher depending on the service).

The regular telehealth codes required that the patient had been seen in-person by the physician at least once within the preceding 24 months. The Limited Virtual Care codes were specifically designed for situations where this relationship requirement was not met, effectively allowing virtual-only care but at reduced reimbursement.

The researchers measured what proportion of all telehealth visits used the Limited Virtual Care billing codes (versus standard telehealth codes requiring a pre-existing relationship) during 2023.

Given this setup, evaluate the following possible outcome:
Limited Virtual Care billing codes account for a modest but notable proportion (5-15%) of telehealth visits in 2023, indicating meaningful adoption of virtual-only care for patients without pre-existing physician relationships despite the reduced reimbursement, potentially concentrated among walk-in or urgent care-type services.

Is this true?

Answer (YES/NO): YES